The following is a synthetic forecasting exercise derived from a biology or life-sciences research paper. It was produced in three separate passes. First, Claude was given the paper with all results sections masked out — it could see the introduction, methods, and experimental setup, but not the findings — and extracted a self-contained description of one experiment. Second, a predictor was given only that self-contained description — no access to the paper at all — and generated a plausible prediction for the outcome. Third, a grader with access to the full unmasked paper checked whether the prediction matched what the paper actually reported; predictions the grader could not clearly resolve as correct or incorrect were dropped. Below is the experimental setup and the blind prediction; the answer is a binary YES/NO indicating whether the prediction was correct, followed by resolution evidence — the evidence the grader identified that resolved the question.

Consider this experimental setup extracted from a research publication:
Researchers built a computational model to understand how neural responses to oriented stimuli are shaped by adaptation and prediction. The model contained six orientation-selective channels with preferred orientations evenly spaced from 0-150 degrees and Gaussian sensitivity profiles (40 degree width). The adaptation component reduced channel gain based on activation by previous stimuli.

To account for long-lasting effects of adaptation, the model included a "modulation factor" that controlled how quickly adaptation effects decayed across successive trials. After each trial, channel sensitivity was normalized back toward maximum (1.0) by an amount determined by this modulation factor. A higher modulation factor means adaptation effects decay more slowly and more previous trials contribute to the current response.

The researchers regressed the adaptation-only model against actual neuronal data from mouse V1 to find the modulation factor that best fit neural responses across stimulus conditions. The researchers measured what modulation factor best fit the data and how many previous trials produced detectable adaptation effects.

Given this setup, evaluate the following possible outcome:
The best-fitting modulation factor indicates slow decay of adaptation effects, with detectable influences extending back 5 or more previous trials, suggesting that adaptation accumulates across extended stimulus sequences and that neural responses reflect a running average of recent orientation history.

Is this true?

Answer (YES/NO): NO